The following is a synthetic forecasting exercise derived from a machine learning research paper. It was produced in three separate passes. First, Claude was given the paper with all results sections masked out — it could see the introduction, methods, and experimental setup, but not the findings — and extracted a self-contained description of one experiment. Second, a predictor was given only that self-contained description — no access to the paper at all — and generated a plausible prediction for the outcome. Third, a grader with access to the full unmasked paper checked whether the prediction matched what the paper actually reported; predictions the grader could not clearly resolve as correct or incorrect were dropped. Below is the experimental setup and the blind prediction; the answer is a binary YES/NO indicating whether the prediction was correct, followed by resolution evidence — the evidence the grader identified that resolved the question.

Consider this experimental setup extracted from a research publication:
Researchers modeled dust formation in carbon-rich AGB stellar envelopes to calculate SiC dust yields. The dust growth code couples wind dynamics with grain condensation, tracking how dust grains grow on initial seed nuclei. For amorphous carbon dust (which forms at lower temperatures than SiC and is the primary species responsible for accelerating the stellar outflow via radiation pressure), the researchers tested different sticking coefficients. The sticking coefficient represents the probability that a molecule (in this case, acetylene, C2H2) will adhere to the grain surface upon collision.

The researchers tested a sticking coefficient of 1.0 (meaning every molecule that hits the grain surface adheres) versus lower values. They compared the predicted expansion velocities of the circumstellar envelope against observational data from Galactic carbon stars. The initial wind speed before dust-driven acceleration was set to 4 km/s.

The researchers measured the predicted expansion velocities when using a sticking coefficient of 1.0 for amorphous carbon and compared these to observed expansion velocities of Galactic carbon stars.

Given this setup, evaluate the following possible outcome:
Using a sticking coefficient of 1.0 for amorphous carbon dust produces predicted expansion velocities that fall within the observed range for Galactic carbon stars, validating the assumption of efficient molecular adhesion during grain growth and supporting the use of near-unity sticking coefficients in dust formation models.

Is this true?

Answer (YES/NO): NO